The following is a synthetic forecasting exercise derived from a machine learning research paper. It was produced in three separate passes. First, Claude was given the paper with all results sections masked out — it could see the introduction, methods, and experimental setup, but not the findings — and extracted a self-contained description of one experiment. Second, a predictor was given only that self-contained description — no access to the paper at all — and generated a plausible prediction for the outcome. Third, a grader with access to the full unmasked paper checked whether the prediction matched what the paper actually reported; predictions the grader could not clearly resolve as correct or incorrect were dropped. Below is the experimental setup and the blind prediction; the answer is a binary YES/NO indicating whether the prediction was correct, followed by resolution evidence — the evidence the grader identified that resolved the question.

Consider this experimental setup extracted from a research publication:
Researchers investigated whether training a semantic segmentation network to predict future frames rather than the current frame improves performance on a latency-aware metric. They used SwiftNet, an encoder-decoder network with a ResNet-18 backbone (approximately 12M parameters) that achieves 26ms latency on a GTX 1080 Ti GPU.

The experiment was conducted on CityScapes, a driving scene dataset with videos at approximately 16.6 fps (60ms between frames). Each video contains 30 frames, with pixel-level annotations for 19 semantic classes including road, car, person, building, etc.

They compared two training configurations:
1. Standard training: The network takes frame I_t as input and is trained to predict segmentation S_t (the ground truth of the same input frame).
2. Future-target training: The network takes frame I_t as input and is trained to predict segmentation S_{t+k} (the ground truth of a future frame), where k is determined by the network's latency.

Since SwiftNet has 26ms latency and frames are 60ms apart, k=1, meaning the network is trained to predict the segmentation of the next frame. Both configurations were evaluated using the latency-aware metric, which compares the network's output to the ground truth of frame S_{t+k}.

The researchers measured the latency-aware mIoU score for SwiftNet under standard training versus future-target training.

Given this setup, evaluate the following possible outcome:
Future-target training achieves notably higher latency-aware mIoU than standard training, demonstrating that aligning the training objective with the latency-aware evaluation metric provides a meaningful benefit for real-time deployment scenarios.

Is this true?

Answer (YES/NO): NO